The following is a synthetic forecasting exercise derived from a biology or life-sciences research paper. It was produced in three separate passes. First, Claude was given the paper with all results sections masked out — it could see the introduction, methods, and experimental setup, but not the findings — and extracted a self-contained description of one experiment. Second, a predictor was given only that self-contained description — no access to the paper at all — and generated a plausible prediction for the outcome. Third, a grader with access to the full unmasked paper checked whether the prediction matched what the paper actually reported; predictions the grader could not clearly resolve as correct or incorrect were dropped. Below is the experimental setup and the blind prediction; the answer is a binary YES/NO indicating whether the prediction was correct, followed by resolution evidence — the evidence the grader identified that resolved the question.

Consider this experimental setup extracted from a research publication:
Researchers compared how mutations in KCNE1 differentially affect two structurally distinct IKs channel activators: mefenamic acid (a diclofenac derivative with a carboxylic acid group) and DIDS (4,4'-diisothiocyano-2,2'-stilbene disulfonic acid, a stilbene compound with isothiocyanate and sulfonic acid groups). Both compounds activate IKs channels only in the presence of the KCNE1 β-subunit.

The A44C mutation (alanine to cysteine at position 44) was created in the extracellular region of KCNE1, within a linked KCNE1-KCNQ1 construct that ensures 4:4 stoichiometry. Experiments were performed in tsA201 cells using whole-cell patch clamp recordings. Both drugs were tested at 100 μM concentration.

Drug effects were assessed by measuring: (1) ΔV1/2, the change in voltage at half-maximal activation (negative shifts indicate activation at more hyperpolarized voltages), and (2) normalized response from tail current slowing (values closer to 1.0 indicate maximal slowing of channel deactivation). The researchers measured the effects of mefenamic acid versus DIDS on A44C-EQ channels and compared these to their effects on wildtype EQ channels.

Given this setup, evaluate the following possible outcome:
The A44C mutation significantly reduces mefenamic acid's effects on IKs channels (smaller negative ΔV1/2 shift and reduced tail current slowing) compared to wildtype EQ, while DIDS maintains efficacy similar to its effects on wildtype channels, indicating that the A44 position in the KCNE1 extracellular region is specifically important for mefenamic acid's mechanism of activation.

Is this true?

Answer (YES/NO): NO